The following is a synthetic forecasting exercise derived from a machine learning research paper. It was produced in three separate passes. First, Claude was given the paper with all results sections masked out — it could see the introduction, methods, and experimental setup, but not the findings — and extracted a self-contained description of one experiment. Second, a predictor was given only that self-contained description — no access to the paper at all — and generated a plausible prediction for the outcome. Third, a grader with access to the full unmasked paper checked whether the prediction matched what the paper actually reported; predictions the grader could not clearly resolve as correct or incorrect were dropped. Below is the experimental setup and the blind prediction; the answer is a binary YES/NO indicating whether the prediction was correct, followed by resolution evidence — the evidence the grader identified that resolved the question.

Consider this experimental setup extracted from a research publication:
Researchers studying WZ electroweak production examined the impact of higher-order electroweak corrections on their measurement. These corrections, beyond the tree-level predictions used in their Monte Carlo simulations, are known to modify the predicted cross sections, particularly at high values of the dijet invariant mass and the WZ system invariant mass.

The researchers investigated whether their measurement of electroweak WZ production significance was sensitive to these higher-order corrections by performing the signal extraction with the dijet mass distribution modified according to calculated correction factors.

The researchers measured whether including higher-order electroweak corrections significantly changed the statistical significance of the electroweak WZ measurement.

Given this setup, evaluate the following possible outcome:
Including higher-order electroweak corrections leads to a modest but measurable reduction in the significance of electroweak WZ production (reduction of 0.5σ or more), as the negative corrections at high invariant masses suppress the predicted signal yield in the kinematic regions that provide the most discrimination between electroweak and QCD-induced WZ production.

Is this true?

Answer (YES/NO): NO